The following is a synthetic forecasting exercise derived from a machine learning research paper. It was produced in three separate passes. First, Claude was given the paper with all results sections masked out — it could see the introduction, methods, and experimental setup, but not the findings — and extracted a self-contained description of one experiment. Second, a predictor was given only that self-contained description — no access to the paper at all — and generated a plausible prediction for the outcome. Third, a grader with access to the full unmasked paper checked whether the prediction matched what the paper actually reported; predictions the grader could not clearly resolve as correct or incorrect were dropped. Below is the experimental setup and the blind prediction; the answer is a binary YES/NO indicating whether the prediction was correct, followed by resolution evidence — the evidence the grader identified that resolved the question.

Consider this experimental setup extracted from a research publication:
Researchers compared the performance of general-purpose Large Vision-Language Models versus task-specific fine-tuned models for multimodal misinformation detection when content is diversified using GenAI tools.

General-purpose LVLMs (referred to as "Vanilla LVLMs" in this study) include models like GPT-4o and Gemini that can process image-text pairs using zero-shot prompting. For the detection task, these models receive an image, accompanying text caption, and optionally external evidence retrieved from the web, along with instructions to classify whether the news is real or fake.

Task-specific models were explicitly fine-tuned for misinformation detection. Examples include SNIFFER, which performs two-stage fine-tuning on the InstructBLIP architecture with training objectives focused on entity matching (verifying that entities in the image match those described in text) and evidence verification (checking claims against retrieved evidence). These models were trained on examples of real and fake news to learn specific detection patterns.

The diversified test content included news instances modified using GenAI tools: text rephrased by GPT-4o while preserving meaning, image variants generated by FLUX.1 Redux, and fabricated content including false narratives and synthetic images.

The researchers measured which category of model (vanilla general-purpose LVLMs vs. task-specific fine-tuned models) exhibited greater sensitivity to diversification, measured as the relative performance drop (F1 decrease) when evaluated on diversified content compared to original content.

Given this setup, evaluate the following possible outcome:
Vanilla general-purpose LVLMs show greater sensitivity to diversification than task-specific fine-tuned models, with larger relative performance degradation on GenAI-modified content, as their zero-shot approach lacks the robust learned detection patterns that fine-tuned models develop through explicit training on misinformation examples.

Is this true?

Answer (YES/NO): NO